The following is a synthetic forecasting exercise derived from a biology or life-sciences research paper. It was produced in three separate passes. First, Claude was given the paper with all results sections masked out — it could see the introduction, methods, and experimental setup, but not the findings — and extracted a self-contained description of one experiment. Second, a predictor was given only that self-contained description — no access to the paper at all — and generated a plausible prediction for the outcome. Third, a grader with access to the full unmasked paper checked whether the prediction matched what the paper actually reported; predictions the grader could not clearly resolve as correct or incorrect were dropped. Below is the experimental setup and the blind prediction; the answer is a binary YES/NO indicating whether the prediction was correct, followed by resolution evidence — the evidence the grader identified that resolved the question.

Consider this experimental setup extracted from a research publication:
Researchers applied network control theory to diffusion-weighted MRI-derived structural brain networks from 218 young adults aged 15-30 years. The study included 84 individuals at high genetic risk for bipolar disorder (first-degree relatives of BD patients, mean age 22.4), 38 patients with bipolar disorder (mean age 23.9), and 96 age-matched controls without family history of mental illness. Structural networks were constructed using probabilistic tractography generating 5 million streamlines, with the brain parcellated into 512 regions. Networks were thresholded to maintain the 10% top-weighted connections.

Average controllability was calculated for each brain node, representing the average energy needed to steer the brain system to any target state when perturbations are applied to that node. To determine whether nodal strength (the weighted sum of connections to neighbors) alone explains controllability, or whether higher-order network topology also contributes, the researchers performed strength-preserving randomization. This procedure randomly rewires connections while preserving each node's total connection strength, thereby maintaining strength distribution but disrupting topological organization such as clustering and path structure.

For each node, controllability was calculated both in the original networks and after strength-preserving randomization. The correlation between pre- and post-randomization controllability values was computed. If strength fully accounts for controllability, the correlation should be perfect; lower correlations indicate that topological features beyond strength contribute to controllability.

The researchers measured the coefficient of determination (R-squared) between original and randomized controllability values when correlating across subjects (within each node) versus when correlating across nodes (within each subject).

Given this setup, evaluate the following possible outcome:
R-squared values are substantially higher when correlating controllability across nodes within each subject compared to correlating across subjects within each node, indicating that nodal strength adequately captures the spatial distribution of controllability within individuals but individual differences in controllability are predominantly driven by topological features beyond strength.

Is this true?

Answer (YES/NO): NO